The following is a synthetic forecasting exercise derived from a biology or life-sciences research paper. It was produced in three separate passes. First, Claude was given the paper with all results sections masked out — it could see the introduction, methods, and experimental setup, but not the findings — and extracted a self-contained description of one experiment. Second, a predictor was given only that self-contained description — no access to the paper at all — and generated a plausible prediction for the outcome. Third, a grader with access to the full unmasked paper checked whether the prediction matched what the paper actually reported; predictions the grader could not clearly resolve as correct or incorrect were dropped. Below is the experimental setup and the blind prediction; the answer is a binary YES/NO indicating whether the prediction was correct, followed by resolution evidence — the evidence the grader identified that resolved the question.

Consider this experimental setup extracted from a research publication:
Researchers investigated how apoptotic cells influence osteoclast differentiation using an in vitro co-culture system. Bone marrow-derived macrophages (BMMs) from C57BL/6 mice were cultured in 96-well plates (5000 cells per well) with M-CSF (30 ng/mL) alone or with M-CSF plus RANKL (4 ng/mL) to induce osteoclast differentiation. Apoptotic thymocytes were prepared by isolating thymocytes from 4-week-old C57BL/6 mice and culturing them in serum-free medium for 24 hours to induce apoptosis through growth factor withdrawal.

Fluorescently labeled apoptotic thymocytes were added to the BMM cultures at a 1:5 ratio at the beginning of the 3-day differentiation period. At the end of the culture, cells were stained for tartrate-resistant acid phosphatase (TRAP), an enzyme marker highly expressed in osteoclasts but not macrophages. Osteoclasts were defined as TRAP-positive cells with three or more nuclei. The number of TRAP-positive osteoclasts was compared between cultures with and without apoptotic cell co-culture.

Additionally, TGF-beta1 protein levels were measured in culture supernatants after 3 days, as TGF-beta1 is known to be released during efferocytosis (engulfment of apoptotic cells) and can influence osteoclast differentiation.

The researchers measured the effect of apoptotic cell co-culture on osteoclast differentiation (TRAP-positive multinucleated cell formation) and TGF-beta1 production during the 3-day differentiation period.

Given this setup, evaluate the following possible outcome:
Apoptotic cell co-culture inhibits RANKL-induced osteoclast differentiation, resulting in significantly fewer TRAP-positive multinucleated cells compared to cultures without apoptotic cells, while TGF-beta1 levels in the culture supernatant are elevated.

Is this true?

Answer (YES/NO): NO